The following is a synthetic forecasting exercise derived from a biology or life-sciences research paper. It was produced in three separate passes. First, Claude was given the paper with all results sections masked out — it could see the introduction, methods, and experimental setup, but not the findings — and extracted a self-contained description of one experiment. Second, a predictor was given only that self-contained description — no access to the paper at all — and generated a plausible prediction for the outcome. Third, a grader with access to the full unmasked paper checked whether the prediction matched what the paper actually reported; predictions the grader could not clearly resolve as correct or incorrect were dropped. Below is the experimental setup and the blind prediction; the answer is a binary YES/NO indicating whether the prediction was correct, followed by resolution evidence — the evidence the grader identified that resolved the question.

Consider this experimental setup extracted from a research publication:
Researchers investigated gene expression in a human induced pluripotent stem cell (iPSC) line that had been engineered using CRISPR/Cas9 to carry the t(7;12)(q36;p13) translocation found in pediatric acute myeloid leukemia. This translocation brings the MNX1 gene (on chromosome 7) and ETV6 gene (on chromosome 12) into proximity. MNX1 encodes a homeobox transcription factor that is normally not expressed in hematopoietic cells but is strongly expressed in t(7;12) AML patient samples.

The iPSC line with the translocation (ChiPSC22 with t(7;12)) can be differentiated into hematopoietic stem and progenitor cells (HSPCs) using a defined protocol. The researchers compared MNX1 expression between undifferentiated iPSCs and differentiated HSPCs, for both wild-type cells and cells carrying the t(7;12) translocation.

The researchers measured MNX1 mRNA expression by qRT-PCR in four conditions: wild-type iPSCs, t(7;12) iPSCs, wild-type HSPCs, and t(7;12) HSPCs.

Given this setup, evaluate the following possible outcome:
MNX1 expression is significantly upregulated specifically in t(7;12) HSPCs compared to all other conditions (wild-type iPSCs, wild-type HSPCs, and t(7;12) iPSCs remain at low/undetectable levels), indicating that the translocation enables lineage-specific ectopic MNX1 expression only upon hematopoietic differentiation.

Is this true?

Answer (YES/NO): YES